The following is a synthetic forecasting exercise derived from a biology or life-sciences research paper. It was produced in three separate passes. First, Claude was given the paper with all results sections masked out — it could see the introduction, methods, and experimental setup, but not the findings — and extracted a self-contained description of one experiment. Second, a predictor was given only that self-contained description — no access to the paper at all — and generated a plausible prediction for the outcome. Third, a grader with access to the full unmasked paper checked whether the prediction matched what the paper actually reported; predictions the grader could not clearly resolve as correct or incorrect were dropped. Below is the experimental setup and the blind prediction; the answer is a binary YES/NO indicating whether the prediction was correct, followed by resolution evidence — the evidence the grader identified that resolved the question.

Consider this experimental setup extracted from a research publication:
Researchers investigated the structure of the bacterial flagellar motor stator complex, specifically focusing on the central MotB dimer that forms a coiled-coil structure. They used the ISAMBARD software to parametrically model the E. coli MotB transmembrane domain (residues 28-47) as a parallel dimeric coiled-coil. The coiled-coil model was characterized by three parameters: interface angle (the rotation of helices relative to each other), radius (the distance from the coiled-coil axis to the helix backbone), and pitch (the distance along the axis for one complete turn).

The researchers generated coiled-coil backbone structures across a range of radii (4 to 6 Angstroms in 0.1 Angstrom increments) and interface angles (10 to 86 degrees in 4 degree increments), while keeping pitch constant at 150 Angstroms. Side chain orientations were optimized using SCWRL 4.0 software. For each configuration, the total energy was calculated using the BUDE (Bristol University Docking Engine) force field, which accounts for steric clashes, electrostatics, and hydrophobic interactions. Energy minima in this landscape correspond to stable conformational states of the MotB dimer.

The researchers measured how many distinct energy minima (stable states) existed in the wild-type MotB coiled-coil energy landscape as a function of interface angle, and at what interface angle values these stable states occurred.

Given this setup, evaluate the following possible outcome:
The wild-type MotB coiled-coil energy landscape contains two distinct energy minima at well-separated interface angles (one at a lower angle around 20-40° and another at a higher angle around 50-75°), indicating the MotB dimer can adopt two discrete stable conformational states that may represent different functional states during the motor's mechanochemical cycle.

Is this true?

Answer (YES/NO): NO